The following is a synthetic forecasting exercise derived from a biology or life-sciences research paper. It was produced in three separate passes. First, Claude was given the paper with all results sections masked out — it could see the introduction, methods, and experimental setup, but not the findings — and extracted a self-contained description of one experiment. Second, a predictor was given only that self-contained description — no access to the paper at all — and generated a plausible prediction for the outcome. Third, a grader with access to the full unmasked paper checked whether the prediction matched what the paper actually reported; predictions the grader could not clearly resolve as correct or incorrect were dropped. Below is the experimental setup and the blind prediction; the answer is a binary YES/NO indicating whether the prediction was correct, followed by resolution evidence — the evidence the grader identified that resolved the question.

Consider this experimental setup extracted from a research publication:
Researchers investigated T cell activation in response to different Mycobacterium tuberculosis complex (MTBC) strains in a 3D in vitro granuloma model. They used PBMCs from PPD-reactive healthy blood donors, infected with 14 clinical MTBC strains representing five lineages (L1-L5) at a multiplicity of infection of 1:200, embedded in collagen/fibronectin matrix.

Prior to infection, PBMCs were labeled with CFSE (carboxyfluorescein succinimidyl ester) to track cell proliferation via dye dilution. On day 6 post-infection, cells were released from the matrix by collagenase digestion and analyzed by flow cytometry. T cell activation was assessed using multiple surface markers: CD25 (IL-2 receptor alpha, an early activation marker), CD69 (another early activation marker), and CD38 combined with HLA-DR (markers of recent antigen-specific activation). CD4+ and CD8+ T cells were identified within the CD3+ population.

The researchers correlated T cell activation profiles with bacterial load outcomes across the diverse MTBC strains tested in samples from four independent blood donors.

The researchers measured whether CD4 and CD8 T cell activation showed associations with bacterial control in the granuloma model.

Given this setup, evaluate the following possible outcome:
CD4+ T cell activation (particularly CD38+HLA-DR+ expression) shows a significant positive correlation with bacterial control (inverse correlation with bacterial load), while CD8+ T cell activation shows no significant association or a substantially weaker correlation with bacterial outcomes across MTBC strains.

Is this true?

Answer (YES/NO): NO